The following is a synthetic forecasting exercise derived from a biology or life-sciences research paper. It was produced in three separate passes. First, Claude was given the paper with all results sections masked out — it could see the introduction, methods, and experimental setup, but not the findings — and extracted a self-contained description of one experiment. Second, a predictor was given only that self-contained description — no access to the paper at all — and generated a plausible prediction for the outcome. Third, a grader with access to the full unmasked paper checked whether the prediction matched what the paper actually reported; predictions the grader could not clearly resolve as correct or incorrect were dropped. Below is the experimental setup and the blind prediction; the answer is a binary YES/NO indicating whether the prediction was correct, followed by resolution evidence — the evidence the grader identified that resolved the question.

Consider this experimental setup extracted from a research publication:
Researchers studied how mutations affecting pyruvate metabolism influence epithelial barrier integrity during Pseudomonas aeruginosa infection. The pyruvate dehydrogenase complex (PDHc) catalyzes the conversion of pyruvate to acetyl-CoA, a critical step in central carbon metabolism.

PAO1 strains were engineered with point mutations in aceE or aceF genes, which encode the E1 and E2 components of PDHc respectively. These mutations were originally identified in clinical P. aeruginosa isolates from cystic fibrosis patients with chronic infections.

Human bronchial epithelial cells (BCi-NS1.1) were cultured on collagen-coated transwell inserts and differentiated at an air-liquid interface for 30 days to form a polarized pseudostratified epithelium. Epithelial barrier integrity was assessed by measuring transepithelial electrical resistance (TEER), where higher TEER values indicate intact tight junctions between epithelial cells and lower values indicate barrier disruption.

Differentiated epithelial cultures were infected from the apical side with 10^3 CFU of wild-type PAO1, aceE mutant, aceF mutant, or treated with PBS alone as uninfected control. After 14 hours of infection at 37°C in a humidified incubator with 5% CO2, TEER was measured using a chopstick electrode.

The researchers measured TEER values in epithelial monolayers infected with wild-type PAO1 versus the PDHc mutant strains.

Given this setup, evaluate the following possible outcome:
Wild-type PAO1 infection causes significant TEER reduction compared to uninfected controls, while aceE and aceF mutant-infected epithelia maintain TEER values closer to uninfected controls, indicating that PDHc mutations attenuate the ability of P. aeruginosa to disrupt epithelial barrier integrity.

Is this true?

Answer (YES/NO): NO